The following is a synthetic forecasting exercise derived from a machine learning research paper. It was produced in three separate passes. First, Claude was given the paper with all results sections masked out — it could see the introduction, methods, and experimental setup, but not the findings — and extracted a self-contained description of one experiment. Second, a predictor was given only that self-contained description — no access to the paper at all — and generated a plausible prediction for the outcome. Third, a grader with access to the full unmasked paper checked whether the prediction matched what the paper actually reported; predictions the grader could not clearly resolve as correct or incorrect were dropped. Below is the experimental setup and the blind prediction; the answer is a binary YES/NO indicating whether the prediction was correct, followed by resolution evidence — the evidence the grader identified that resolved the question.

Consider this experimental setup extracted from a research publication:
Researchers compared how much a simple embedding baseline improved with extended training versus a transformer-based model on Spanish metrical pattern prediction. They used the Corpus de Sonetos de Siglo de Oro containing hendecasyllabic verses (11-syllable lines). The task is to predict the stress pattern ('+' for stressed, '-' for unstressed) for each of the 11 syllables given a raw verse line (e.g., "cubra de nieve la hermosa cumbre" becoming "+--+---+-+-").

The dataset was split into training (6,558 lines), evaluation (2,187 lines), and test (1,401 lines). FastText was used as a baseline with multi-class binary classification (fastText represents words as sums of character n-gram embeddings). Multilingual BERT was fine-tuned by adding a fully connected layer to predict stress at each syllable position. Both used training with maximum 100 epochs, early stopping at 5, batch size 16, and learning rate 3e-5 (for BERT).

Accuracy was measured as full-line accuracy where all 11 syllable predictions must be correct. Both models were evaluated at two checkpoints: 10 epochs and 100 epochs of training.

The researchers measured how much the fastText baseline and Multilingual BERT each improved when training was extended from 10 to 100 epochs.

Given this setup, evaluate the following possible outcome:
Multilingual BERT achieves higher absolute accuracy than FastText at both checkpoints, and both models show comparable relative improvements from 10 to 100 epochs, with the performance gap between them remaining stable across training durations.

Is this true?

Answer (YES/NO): NO